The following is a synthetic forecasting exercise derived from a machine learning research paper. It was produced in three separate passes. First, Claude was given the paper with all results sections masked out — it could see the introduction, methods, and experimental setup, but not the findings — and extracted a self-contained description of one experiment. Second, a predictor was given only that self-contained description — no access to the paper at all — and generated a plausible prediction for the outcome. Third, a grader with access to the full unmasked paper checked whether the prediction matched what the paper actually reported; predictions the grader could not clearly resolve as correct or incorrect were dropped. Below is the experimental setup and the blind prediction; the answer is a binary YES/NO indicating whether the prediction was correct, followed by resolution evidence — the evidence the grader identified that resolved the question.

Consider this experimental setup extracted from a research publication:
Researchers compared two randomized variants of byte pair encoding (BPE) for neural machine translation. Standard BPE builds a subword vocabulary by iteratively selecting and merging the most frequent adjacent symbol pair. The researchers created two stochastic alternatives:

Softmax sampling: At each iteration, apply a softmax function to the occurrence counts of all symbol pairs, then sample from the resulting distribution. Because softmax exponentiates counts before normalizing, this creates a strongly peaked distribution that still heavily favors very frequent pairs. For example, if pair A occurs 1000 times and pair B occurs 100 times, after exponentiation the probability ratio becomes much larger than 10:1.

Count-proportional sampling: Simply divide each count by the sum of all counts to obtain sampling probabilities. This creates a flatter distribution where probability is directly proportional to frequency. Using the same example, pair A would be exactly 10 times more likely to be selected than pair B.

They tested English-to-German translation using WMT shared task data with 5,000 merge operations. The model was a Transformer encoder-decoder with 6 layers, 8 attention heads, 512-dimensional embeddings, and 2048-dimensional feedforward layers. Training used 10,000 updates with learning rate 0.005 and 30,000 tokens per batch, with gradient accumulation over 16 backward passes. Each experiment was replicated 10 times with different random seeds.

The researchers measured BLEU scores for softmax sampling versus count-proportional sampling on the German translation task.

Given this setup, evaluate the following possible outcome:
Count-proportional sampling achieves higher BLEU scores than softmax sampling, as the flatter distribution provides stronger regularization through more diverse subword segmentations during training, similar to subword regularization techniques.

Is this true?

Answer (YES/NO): NO